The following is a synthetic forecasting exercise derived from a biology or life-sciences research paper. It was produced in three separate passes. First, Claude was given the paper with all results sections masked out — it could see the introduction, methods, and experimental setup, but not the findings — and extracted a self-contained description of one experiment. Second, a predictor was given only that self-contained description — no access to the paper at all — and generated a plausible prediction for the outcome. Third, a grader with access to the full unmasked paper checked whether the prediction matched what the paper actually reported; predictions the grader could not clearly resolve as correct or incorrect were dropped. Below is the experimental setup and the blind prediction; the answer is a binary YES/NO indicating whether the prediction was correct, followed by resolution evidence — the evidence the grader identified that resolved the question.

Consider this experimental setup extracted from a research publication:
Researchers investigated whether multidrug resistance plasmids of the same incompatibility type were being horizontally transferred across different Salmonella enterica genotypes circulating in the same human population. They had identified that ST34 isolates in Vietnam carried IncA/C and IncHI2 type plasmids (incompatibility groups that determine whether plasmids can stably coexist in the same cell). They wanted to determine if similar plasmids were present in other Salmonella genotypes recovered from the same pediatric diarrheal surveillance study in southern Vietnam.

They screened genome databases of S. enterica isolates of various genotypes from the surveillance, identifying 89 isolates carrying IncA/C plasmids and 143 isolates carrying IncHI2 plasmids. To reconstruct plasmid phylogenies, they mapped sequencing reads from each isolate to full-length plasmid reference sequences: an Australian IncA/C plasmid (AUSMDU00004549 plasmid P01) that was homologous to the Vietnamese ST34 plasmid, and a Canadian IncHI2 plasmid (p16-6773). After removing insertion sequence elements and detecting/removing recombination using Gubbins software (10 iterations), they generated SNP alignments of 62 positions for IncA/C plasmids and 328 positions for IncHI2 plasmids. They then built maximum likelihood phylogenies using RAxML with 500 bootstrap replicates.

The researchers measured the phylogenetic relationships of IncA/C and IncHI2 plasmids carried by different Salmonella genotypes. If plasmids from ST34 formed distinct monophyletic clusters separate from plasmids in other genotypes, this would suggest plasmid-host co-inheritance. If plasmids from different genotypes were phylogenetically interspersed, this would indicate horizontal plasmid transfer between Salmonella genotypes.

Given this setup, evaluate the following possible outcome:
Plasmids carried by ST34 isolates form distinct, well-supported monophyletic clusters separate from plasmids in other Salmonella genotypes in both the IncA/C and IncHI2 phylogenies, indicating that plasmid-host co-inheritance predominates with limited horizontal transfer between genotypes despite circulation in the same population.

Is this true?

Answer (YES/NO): NO